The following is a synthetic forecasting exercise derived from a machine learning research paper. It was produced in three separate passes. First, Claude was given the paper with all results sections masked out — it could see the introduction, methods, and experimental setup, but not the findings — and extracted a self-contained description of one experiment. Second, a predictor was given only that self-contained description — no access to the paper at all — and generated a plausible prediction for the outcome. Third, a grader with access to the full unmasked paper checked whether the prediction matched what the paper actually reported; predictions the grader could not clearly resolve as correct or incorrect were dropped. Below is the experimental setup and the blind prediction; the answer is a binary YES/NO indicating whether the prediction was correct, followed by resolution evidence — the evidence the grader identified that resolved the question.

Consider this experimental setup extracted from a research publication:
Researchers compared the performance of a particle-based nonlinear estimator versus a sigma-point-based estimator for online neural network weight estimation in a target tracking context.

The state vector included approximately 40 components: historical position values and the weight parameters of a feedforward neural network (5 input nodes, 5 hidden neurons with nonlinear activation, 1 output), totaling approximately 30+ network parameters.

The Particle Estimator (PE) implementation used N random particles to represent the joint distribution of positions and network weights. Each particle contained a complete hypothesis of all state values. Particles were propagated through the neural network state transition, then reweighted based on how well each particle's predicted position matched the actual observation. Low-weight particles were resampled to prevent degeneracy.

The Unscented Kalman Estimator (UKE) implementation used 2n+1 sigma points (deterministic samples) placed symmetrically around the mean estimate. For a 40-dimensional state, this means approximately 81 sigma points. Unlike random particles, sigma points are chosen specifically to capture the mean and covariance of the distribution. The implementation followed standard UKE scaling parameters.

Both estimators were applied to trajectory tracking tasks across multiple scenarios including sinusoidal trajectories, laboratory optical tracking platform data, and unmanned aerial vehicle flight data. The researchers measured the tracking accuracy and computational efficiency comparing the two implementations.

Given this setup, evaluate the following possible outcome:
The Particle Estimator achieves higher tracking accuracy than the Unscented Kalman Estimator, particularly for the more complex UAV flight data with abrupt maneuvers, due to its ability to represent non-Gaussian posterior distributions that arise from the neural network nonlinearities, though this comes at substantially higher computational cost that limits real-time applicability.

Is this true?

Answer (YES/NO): NO